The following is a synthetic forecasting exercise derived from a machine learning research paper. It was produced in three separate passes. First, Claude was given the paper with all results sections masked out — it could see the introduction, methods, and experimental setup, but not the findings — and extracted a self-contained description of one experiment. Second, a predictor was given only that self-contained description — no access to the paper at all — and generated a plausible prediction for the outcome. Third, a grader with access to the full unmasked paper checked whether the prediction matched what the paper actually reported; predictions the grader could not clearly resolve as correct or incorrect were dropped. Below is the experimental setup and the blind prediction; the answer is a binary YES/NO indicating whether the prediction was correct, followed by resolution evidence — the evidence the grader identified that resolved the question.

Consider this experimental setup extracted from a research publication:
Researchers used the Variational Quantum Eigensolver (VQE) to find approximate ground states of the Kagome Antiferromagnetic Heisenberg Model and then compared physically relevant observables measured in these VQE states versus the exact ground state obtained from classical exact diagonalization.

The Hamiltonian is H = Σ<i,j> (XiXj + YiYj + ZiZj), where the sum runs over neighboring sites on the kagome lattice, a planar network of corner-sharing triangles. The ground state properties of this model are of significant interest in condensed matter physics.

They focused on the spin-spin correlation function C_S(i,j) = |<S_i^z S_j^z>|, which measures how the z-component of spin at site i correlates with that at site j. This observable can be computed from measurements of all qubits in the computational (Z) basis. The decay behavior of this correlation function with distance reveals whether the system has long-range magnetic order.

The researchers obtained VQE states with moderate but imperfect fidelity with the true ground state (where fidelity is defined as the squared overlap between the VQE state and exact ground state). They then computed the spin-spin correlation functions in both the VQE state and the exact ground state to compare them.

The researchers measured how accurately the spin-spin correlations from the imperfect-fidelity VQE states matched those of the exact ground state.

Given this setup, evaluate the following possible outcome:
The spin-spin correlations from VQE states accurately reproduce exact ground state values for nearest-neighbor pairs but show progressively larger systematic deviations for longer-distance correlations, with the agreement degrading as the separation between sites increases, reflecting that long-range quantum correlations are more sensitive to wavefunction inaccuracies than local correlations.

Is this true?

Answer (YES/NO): NO